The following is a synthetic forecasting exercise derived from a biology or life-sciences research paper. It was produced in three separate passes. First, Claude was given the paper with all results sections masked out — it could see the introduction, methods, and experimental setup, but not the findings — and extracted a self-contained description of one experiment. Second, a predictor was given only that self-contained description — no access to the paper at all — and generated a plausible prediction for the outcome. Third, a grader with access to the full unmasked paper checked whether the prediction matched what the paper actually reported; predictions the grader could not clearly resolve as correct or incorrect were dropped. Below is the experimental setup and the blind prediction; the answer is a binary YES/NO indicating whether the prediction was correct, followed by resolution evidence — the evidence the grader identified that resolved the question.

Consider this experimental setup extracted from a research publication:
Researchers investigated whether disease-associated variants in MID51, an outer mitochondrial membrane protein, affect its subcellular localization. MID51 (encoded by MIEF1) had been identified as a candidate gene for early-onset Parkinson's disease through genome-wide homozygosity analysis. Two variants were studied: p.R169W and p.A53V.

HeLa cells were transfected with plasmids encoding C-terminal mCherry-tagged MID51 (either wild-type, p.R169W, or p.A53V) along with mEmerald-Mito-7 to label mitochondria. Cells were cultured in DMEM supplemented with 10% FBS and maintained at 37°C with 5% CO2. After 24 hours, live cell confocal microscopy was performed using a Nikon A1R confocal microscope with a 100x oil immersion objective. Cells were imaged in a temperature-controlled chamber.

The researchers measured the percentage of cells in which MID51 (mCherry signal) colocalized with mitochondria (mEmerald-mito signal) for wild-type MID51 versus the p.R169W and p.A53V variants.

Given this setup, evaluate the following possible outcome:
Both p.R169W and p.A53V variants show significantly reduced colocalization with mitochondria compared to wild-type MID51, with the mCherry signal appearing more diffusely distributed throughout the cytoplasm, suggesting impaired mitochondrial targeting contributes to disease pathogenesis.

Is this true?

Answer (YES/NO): NO